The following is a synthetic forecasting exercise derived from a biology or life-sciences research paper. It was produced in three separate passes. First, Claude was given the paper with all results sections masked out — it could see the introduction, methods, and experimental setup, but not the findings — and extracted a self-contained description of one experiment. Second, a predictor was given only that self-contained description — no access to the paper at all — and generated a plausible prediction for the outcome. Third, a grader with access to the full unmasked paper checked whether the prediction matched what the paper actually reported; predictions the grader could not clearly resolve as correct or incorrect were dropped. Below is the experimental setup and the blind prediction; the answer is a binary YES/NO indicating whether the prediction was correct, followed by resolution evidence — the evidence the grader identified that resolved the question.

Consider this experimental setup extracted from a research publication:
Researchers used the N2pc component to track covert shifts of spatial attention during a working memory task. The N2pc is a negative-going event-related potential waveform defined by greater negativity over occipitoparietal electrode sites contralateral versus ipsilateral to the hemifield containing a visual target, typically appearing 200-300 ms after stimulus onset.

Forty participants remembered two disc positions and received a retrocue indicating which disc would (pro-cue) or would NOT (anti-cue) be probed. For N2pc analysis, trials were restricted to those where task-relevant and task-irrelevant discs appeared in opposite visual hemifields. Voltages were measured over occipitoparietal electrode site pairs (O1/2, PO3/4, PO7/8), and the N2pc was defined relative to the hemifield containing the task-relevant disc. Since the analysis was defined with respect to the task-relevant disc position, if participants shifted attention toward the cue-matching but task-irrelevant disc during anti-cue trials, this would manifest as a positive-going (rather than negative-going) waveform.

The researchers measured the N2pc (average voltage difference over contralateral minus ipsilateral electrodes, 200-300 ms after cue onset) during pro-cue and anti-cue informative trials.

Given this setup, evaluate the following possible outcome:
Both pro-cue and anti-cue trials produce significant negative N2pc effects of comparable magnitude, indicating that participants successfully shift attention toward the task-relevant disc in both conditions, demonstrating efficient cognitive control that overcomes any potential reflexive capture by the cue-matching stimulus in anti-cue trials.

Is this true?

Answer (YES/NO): NO